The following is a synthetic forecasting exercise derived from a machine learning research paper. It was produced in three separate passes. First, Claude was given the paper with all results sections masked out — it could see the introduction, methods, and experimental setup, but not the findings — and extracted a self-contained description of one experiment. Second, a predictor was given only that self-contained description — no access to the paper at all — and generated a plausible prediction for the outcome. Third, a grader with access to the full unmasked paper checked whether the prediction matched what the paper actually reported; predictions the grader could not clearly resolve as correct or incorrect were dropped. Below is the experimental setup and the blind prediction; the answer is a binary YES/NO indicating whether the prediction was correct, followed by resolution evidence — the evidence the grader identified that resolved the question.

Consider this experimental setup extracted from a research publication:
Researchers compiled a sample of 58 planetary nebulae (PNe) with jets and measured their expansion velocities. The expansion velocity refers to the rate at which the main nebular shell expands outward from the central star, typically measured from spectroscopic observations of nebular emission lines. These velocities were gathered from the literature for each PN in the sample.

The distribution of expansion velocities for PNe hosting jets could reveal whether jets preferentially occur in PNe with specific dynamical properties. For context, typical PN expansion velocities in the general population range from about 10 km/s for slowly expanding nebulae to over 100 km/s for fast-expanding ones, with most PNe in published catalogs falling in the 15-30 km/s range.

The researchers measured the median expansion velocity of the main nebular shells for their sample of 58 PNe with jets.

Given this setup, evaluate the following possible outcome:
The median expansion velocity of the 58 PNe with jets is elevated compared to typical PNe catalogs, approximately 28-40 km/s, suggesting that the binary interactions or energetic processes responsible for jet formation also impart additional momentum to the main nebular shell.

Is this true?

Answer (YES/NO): NO